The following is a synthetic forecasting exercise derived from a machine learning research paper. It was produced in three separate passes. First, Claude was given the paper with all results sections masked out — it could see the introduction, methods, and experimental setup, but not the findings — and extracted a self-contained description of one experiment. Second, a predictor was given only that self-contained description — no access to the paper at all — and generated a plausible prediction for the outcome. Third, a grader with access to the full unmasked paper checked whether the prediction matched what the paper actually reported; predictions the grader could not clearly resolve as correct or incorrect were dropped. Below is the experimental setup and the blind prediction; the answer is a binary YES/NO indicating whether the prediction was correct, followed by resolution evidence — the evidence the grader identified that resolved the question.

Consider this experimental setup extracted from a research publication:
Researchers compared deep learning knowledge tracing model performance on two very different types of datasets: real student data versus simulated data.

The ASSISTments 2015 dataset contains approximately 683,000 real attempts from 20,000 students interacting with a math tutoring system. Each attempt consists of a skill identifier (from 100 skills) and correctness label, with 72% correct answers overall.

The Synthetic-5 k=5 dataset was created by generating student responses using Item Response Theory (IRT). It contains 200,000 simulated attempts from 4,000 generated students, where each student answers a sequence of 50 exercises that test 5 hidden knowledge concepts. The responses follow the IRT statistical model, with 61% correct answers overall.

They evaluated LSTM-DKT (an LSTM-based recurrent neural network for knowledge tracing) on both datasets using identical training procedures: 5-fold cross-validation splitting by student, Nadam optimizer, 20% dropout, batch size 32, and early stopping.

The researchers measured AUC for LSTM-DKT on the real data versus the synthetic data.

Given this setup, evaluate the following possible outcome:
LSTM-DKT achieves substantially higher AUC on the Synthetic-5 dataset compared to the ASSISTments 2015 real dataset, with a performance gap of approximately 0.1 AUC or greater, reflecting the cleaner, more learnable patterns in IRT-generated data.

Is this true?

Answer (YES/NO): YES